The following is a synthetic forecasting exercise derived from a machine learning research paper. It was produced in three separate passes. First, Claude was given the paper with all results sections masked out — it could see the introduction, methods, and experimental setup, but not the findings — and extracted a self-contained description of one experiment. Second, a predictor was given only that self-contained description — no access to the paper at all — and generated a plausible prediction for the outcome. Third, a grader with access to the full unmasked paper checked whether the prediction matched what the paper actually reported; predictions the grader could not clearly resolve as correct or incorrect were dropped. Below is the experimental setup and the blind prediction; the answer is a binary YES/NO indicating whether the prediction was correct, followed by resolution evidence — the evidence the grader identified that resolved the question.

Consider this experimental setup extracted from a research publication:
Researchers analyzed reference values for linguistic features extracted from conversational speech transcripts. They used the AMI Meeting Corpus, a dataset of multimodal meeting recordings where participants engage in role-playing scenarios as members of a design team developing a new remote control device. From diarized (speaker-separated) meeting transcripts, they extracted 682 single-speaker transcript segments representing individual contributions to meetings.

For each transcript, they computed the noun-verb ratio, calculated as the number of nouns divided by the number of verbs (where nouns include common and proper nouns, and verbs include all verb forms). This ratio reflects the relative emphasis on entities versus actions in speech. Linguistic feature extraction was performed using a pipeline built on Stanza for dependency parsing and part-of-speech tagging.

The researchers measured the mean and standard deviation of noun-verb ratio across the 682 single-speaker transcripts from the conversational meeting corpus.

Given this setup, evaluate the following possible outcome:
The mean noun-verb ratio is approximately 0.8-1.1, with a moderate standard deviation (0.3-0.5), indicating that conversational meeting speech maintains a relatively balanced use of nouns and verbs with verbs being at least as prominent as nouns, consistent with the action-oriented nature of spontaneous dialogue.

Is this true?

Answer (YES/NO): NO